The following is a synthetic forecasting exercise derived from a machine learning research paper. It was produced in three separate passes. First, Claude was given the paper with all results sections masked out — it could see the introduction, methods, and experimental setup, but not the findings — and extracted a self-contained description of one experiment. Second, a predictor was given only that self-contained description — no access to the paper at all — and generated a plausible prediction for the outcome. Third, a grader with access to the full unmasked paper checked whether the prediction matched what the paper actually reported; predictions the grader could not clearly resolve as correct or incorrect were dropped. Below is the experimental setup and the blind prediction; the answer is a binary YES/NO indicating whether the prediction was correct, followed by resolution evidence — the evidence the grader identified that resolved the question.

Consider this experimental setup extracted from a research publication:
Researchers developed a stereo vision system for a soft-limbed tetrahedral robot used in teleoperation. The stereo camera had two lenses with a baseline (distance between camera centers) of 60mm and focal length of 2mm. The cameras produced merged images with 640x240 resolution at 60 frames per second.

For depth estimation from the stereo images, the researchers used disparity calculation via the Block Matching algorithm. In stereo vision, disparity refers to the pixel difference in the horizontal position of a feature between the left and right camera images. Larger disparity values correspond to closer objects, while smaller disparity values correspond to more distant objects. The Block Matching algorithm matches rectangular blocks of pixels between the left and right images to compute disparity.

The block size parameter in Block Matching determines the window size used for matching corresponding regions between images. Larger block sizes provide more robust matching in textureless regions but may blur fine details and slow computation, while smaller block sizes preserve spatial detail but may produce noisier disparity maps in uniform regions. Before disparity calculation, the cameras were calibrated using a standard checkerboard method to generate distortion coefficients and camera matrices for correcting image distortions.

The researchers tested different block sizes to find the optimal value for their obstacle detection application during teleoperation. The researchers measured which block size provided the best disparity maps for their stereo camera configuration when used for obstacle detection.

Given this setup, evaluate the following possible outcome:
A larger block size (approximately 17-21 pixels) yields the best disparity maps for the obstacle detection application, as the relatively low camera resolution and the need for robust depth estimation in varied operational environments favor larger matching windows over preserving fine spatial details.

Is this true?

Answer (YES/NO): YES